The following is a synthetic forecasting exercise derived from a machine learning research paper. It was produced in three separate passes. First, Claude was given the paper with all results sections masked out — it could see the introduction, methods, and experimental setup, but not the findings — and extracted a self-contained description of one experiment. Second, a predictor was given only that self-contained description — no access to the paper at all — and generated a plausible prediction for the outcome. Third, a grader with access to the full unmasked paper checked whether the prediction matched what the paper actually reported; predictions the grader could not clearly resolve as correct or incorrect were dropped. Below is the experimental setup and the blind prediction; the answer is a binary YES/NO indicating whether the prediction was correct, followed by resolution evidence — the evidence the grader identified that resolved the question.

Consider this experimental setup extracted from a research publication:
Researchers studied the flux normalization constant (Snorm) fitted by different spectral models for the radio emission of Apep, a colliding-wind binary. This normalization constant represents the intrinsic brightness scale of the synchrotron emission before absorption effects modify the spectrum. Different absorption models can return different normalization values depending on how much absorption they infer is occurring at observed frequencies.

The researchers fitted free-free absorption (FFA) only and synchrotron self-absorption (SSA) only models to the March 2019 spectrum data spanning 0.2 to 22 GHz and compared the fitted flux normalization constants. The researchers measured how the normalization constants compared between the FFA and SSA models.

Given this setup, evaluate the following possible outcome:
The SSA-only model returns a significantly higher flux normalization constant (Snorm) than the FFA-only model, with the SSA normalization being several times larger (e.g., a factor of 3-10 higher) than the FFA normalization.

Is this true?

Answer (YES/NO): NO